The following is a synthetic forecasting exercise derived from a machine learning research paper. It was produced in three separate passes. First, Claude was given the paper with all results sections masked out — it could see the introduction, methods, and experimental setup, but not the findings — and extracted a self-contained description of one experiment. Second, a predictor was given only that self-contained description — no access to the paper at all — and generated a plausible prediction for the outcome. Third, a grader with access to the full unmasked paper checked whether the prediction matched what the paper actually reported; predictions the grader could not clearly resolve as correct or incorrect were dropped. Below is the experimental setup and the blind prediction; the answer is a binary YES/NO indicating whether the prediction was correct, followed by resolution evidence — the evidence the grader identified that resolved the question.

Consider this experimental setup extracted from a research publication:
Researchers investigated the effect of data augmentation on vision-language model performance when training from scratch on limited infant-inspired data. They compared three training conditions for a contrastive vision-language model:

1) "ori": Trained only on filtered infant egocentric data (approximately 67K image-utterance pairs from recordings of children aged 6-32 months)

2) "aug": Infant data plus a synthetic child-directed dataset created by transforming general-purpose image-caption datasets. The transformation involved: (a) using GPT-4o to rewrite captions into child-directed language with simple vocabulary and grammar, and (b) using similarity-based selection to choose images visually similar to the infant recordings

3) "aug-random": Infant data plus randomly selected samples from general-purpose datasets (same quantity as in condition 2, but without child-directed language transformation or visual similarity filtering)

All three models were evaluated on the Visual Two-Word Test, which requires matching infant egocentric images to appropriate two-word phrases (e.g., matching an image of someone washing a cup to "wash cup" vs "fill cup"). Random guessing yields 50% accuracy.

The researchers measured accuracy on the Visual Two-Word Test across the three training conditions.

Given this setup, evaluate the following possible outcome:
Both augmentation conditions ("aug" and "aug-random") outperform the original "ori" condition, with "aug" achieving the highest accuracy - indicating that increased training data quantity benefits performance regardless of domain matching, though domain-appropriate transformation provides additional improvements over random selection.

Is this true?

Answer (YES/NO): YES